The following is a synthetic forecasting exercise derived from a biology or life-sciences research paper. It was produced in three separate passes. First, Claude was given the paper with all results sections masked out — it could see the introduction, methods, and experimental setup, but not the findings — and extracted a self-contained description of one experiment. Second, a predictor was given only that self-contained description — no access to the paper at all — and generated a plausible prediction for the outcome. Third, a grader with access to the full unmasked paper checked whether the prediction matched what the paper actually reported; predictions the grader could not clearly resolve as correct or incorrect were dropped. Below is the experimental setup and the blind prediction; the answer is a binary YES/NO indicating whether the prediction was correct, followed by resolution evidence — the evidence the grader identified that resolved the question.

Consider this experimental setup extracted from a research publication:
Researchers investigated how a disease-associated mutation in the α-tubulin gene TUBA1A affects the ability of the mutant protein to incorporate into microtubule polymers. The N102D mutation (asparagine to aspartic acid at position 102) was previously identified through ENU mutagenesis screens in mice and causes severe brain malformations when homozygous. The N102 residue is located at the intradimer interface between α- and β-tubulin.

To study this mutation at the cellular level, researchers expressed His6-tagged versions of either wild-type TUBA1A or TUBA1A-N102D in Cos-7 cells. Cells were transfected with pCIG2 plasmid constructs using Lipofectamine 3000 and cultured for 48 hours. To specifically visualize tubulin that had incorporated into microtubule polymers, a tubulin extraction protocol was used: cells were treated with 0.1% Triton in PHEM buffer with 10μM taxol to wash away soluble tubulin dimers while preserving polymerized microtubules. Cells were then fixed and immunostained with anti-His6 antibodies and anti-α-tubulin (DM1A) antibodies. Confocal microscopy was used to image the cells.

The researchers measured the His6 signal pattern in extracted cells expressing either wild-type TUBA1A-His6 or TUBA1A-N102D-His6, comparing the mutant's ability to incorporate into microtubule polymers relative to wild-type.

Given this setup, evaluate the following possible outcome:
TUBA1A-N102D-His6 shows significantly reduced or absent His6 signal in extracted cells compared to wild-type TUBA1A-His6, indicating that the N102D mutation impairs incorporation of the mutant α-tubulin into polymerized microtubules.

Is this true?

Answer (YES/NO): YES